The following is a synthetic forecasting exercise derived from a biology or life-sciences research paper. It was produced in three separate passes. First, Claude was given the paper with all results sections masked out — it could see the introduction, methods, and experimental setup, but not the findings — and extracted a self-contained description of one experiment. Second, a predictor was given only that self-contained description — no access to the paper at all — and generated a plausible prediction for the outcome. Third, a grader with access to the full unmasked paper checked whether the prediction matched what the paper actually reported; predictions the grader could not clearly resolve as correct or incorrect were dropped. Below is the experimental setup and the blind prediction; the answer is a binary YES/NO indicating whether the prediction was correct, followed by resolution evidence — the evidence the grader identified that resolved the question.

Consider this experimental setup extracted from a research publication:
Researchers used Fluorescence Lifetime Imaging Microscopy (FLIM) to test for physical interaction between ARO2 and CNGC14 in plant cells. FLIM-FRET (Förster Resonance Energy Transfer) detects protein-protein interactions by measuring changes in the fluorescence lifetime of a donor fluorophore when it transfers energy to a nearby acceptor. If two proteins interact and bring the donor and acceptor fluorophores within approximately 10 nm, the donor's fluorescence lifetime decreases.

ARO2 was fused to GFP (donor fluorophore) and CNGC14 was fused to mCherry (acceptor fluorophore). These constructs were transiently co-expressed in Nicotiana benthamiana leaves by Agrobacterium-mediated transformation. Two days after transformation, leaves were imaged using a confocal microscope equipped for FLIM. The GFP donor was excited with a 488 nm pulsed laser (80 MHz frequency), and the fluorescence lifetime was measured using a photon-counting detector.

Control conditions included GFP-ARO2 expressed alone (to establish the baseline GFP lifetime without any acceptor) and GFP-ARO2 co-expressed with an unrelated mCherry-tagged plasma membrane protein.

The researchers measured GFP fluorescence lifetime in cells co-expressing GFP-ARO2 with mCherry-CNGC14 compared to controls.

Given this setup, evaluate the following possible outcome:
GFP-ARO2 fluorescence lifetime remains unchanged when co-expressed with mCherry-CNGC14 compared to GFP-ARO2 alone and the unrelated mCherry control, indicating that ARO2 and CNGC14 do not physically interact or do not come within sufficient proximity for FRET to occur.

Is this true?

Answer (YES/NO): NO